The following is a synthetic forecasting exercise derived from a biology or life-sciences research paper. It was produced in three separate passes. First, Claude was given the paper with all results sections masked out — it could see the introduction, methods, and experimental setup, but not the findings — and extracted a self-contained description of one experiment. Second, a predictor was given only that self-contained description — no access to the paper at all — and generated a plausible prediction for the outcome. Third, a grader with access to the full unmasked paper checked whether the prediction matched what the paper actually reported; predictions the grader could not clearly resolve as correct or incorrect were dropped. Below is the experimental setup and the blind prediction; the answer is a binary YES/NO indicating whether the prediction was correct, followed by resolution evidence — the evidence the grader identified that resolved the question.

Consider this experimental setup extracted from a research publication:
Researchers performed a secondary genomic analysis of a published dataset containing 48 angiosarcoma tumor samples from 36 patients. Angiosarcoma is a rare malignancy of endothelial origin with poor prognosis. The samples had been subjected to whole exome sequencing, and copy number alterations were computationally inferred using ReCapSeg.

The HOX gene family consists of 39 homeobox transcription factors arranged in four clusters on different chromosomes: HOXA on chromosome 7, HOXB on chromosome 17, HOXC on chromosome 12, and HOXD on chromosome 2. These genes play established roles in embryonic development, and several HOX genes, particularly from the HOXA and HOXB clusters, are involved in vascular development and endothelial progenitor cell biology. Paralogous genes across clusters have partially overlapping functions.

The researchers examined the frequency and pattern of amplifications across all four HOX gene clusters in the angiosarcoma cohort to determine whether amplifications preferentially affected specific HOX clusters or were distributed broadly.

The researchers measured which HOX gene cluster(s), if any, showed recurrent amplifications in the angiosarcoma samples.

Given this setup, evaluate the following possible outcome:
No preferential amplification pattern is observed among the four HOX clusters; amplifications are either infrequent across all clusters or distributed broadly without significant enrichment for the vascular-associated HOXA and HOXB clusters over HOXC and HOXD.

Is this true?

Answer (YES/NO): NO